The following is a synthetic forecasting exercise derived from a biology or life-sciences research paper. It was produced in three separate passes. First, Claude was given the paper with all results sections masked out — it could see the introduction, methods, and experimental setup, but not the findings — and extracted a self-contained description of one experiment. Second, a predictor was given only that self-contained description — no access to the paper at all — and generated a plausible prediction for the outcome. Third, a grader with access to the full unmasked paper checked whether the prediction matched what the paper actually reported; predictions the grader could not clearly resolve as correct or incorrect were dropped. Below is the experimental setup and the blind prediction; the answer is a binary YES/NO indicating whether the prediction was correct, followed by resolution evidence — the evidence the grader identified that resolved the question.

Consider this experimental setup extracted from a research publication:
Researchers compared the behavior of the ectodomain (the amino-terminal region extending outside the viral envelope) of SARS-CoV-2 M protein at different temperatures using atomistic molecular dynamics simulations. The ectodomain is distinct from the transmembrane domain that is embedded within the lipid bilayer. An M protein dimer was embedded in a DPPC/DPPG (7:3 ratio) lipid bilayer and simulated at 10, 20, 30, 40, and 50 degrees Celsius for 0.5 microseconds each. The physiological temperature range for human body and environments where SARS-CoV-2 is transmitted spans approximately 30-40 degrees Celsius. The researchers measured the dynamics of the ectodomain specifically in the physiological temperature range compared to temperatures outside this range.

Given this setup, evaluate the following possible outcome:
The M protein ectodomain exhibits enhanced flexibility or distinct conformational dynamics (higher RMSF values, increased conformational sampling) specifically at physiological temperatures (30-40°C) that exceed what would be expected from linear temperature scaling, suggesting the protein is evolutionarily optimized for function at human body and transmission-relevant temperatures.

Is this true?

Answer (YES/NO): NO